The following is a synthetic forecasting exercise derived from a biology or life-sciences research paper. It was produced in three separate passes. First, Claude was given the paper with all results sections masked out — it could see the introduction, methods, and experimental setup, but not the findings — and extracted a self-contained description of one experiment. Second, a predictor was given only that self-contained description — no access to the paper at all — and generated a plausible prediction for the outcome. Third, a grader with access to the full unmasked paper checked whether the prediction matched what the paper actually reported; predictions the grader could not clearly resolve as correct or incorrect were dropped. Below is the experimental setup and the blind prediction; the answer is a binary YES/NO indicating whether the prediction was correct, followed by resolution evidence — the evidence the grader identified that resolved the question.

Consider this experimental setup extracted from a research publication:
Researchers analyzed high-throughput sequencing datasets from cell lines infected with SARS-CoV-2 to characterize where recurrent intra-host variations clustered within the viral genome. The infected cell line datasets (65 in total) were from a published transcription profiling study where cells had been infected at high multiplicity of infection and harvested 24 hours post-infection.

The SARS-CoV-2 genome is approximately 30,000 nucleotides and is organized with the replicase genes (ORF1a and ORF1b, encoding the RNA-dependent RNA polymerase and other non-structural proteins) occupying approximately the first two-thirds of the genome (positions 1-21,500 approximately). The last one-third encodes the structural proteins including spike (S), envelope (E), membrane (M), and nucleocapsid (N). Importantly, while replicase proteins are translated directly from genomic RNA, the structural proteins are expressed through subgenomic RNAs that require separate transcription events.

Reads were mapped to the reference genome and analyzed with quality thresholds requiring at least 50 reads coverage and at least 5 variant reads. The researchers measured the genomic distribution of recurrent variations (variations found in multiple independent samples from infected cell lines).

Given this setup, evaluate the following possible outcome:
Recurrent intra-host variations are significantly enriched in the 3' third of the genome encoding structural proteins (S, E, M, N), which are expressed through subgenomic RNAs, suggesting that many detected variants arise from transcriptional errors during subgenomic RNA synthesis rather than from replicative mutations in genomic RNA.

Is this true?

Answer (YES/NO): YES